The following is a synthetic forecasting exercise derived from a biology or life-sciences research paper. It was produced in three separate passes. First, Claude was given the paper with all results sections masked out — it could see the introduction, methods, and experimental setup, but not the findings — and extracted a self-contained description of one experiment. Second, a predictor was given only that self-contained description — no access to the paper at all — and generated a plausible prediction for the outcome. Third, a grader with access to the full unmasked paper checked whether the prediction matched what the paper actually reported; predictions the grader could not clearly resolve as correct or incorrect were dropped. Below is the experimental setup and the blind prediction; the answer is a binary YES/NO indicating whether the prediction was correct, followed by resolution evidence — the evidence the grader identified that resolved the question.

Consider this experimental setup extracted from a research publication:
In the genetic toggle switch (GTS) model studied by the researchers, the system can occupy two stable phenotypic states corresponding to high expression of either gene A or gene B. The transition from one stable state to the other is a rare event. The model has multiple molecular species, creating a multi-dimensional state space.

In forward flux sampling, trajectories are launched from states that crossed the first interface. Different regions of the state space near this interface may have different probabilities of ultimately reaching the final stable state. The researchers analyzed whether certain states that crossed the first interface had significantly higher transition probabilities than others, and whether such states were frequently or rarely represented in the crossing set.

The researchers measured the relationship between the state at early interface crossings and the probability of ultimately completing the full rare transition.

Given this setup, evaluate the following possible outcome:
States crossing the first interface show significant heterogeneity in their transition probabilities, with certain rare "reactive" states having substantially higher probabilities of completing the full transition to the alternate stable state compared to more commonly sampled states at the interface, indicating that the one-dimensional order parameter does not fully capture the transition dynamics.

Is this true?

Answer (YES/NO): YES